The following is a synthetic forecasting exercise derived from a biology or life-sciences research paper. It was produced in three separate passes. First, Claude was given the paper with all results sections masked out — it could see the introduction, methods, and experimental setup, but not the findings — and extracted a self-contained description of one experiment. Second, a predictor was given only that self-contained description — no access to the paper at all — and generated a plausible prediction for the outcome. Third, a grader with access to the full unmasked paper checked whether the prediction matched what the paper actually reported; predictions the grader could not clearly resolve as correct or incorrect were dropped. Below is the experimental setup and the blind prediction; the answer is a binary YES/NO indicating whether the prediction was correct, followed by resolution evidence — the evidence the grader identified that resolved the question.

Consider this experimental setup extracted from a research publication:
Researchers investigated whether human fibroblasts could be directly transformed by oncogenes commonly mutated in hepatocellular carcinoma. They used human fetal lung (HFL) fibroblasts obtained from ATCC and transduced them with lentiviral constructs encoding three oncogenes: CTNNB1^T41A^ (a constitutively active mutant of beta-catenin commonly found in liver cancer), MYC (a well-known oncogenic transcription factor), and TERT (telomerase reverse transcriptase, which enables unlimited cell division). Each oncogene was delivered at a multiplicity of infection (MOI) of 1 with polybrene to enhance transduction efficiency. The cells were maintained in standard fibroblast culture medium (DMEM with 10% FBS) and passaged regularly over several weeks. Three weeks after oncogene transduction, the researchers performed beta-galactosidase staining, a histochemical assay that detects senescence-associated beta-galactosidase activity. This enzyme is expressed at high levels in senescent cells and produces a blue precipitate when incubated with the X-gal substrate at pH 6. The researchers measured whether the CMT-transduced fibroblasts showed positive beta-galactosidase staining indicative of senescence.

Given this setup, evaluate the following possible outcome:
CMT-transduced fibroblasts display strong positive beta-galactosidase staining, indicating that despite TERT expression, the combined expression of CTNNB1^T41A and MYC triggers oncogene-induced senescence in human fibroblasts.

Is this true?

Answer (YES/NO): YES